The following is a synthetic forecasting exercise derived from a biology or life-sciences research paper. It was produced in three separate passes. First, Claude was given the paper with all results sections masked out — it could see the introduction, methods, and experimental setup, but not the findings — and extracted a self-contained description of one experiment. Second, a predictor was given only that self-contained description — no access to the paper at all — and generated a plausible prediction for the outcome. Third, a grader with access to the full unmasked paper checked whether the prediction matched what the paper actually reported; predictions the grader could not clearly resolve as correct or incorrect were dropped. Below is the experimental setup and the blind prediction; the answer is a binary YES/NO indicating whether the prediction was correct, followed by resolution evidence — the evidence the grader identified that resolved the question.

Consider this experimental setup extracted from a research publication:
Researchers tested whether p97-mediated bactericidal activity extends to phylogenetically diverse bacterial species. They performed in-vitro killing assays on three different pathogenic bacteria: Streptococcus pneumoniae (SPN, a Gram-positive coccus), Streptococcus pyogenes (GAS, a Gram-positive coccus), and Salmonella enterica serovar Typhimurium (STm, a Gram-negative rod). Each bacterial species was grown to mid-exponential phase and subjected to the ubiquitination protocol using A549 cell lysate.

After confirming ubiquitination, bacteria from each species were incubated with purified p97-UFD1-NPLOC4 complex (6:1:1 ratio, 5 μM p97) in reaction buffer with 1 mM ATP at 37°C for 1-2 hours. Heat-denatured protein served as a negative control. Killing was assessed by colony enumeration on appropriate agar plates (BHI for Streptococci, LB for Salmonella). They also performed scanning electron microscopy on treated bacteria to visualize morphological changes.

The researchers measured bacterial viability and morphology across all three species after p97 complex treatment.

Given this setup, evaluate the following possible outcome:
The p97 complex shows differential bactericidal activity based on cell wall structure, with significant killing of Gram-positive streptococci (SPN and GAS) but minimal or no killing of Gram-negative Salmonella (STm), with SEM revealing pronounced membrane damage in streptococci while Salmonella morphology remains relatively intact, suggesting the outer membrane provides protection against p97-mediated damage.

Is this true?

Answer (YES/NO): NO